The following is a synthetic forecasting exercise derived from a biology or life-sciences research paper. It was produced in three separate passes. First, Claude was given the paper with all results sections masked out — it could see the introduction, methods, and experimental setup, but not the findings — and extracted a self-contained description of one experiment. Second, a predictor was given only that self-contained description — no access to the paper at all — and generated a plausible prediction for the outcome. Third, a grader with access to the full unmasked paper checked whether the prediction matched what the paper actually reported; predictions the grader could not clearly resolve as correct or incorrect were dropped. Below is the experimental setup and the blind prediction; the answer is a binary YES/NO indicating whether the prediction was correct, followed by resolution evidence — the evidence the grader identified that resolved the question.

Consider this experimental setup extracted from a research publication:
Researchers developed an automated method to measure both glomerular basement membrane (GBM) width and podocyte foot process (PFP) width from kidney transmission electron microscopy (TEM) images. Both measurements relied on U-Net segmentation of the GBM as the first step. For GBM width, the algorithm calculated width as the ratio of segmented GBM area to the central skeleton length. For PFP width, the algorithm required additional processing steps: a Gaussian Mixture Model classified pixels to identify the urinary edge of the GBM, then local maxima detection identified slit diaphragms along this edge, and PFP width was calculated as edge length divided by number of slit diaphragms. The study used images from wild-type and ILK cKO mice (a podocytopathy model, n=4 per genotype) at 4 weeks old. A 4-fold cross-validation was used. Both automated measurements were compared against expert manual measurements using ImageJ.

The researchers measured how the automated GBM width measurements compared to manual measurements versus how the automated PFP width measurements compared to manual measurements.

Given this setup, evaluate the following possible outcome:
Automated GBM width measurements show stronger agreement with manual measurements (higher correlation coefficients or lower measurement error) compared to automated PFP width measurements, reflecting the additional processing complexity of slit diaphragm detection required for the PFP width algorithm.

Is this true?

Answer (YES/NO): YES